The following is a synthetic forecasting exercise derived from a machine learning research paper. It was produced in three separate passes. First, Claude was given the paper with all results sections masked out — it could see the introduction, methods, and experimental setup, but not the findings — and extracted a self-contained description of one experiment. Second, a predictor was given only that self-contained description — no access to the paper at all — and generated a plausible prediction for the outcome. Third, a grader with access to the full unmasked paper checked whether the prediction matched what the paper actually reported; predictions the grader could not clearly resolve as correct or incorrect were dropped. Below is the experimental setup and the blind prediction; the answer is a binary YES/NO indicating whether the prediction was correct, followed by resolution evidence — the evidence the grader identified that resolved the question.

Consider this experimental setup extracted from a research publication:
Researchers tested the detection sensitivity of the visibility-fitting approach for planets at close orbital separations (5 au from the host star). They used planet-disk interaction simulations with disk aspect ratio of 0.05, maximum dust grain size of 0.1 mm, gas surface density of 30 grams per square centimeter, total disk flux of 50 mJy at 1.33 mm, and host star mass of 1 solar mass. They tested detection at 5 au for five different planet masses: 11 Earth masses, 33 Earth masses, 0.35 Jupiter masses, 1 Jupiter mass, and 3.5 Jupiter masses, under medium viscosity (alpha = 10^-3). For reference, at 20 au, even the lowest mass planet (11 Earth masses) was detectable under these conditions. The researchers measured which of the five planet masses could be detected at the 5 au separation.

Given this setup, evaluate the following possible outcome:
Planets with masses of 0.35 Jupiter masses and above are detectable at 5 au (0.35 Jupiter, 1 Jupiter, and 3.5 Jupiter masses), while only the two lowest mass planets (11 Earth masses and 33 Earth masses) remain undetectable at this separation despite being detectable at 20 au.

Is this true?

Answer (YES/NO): NO